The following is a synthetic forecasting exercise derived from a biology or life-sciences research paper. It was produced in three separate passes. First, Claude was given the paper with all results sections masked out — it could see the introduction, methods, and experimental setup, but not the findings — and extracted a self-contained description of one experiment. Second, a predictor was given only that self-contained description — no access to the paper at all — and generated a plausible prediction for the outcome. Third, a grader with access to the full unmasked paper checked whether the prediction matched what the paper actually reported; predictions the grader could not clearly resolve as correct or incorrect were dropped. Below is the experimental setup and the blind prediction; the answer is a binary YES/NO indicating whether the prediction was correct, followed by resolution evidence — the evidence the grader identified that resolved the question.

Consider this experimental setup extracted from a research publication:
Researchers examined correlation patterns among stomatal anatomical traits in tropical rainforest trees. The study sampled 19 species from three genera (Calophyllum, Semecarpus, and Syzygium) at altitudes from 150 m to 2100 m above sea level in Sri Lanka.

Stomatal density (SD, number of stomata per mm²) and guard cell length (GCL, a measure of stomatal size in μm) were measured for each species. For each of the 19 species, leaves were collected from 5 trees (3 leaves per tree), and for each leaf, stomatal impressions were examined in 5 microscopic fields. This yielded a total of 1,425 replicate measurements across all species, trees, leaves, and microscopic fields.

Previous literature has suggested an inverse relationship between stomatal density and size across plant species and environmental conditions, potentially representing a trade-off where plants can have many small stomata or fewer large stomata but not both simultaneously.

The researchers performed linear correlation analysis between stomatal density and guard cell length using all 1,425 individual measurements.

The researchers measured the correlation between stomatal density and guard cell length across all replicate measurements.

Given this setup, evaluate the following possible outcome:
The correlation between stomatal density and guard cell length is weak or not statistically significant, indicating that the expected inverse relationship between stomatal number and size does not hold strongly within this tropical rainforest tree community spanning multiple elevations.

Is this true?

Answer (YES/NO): NO